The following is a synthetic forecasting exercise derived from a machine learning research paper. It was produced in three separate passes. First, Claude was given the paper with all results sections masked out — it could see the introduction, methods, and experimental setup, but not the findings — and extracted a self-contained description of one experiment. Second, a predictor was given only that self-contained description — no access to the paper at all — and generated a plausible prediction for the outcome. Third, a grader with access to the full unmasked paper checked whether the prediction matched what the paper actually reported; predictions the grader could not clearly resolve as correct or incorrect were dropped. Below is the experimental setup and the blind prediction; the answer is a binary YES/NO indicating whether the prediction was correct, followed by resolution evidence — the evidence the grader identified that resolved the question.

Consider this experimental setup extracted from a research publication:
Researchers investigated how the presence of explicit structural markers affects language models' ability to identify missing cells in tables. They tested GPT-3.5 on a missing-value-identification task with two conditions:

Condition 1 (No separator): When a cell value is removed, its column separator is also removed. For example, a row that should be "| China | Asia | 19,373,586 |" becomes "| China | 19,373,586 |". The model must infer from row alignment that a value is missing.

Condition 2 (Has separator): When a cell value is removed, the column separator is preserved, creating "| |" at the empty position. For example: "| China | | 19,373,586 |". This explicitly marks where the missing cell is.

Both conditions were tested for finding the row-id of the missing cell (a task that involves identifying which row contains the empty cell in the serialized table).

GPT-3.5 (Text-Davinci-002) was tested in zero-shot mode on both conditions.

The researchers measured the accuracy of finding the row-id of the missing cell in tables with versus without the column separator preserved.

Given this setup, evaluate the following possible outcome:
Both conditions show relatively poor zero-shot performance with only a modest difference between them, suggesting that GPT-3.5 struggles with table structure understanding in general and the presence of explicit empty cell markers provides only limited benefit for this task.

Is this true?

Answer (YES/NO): NO